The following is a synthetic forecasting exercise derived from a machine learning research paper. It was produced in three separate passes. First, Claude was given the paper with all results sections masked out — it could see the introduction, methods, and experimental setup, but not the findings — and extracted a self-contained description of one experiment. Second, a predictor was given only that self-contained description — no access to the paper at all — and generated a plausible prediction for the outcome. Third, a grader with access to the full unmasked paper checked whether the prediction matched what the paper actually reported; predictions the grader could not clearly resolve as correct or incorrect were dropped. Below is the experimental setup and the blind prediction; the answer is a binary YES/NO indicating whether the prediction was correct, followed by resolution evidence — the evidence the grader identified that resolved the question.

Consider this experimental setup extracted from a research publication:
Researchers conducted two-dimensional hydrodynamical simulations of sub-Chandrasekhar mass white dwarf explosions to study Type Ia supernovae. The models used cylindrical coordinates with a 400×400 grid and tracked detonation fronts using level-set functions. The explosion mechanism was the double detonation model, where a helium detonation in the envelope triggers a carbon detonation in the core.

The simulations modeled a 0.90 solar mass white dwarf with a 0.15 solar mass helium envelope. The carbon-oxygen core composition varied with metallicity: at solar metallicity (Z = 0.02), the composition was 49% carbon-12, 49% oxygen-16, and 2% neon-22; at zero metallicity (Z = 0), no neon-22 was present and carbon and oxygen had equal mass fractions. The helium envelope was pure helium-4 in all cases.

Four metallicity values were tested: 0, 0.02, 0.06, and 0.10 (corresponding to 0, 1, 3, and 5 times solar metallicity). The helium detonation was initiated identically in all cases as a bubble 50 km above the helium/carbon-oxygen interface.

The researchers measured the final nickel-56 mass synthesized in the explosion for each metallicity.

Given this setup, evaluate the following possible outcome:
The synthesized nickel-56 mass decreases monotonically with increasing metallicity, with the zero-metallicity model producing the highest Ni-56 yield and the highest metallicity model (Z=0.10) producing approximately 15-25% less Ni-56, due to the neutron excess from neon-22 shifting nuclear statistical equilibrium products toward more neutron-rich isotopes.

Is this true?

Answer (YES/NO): NO